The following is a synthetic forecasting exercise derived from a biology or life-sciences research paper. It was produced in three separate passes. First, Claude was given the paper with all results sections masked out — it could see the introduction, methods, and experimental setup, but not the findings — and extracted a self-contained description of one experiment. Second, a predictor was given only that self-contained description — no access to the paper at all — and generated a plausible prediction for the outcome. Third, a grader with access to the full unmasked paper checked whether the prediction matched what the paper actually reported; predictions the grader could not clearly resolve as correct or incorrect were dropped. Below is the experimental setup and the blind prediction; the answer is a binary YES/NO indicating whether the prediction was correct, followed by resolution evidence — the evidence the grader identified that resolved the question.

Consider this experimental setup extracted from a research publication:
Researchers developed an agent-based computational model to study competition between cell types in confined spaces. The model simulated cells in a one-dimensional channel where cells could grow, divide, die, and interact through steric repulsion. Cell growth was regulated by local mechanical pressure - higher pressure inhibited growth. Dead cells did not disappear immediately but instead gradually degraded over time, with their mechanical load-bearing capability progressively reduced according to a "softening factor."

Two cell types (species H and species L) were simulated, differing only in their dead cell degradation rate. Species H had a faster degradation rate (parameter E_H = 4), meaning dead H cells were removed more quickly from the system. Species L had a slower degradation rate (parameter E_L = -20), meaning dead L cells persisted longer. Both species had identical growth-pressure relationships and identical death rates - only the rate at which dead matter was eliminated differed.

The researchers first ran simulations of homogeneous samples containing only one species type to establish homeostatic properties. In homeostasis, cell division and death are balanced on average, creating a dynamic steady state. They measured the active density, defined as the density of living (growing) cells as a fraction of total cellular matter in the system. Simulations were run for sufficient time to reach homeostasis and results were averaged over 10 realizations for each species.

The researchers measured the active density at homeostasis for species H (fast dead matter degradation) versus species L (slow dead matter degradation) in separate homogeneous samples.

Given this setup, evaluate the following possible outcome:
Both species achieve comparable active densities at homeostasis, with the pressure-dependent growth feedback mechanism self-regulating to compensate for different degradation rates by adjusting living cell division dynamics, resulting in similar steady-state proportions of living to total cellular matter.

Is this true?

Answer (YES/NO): NO